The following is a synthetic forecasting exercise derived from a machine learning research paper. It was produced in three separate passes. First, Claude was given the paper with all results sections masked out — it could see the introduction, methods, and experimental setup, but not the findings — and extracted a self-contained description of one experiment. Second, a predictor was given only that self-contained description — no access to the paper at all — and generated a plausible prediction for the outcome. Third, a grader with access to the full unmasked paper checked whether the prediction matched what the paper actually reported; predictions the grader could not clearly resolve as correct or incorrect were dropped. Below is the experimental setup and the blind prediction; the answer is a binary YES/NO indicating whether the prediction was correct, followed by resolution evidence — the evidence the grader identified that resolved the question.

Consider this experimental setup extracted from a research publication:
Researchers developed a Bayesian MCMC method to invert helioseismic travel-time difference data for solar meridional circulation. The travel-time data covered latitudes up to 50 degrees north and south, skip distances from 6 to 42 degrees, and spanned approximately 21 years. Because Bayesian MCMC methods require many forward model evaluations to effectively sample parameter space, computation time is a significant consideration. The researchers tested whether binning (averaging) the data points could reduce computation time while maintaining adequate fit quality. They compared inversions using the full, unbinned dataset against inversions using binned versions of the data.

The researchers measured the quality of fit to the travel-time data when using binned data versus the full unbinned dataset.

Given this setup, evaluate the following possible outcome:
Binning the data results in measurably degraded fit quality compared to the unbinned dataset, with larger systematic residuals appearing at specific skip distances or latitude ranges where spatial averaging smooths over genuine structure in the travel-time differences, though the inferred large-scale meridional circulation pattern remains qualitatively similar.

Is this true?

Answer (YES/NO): NO